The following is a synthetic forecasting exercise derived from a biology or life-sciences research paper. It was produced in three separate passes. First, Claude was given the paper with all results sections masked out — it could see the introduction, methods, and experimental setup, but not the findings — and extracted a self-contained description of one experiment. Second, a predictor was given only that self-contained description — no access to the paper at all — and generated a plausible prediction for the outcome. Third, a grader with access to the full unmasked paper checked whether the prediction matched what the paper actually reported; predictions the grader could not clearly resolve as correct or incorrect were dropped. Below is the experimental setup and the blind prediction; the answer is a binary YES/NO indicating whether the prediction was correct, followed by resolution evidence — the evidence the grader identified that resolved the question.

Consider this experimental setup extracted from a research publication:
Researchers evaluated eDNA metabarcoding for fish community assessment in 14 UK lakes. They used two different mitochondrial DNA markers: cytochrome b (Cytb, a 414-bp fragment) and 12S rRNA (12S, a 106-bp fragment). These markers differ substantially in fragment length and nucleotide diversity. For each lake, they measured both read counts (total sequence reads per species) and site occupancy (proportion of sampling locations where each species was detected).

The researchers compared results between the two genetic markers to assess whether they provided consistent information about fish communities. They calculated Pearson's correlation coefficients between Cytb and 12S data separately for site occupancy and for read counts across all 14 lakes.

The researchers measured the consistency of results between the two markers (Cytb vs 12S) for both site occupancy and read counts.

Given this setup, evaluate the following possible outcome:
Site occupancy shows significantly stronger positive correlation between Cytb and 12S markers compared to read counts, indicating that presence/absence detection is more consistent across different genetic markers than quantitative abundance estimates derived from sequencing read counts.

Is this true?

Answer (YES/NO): YES